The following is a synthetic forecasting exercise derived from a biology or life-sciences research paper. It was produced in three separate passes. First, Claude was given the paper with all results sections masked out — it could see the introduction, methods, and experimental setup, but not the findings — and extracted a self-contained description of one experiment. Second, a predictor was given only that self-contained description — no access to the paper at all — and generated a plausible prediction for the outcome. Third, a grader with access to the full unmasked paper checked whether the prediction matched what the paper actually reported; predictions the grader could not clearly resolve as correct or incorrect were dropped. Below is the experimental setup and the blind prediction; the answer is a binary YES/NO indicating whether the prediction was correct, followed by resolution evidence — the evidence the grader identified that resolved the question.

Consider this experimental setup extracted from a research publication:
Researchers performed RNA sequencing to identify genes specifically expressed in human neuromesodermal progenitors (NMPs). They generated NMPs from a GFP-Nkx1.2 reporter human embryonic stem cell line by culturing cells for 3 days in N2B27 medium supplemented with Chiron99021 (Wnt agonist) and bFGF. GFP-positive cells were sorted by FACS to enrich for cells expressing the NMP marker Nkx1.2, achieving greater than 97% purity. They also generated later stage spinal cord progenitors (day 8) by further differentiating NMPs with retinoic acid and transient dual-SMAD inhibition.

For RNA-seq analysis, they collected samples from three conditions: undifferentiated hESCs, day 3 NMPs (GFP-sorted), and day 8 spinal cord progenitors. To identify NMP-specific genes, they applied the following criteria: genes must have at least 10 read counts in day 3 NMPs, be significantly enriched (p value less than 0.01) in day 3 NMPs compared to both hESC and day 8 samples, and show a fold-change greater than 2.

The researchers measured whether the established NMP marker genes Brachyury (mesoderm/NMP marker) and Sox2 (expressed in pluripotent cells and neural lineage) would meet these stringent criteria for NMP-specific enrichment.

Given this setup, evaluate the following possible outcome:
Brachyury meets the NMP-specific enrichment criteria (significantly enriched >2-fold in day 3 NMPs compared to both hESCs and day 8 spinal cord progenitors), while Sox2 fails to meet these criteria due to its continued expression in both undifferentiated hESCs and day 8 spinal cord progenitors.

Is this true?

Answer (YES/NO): YES